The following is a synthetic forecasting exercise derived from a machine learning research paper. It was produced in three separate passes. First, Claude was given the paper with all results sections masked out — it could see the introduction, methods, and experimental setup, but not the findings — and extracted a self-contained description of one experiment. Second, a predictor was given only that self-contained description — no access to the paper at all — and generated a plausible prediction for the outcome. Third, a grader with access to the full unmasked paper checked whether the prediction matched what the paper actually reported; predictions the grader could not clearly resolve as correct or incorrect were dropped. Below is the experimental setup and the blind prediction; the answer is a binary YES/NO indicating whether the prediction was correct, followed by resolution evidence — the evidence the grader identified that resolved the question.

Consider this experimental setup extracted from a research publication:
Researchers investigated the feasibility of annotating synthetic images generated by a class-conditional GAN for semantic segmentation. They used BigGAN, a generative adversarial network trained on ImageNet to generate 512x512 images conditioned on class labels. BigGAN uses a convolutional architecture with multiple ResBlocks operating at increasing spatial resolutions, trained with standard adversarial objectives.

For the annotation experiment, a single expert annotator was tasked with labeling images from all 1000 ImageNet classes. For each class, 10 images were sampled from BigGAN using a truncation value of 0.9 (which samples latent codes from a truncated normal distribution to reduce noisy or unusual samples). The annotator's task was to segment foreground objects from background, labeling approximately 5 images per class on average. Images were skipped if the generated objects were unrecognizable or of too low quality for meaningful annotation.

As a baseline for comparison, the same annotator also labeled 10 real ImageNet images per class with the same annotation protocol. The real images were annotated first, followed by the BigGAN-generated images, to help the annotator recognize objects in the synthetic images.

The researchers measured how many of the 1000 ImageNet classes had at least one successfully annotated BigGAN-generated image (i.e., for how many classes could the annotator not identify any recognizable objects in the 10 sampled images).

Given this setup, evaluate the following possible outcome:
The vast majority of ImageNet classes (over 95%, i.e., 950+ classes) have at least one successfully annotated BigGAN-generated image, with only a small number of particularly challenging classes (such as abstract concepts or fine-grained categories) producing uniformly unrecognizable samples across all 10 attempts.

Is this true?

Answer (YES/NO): YES